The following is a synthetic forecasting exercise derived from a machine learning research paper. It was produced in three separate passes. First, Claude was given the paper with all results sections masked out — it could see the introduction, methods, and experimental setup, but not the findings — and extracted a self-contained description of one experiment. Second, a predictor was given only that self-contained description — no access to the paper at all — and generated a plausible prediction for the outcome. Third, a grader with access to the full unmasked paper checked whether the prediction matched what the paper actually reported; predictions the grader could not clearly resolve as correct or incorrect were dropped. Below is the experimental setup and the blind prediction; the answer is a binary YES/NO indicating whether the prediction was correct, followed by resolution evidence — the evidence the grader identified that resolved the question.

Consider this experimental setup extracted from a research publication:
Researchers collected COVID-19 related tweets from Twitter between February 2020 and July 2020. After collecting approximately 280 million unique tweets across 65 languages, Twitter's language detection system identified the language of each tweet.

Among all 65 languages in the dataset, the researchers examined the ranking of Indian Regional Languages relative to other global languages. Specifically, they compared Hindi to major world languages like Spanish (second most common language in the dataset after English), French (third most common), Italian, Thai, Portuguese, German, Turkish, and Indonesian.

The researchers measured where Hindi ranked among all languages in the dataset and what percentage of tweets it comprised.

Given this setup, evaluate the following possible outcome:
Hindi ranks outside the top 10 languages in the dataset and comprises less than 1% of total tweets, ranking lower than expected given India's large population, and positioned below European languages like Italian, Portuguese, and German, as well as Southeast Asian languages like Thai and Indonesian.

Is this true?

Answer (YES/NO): NO